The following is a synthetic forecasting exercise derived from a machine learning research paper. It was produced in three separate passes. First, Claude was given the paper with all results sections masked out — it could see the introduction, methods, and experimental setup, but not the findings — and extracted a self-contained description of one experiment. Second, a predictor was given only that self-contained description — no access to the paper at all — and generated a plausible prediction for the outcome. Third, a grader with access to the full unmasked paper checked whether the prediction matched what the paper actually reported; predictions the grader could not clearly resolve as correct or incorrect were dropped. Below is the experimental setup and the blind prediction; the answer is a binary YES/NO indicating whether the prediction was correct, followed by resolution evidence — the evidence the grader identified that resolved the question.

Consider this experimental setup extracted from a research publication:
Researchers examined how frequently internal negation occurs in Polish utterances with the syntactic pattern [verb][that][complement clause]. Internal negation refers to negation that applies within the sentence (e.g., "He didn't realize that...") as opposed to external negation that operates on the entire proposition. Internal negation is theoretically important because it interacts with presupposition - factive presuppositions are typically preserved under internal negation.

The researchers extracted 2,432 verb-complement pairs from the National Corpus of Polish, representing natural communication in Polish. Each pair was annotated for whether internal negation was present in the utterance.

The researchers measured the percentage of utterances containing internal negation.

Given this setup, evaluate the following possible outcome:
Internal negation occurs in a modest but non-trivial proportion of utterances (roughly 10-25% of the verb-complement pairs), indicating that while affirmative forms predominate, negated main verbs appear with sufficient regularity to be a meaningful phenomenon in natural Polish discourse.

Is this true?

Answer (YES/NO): NO